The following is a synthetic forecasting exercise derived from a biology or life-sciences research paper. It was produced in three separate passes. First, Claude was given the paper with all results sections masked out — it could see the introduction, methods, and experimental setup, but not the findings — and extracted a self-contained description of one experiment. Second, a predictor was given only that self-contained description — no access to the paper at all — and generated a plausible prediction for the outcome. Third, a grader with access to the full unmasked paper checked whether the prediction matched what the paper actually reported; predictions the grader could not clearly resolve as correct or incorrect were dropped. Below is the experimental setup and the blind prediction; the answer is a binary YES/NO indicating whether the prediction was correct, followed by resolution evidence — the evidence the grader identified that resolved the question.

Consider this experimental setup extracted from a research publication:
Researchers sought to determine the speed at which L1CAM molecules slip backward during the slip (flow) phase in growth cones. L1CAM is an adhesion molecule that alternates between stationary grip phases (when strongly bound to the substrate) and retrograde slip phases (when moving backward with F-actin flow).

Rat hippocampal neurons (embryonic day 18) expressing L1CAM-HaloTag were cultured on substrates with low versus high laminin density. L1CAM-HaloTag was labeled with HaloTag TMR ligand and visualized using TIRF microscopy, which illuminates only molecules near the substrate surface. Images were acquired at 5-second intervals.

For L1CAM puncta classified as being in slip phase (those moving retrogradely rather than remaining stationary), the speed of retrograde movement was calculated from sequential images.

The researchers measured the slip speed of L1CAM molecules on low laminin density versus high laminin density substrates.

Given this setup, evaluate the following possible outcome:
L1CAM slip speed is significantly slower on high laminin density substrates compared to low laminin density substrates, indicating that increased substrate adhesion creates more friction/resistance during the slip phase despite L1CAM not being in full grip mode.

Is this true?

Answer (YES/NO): YES